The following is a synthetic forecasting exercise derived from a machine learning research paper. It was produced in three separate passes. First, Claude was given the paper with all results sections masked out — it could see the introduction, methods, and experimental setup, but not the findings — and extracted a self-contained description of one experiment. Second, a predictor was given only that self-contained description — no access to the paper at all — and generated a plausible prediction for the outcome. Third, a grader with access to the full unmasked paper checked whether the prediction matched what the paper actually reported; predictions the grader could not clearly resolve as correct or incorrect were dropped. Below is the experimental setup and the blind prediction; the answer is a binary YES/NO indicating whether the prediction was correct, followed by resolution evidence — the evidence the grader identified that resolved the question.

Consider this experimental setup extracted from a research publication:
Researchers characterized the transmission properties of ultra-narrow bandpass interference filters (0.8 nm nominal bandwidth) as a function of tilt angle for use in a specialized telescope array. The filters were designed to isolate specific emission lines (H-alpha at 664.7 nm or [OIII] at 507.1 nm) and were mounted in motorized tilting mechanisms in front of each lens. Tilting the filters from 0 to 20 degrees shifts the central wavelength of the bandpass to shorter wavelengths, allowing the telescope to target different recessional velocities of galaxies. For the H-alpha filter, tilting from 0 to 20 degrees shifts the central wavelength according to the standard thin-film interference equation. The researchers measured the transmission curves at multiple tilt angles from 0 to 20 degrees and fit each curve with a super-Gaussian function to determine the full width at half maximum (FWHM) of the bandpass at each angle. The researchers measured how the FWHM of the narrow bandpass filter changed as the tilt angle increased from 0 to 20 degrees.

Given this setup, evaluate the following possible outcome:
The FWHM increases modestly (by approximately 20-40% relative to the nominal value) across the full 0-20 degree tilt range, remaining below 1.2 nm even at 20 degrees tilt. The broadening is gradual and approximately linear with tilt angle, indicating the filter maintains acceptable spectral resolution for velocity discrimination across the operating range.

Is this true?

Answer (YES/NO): NO